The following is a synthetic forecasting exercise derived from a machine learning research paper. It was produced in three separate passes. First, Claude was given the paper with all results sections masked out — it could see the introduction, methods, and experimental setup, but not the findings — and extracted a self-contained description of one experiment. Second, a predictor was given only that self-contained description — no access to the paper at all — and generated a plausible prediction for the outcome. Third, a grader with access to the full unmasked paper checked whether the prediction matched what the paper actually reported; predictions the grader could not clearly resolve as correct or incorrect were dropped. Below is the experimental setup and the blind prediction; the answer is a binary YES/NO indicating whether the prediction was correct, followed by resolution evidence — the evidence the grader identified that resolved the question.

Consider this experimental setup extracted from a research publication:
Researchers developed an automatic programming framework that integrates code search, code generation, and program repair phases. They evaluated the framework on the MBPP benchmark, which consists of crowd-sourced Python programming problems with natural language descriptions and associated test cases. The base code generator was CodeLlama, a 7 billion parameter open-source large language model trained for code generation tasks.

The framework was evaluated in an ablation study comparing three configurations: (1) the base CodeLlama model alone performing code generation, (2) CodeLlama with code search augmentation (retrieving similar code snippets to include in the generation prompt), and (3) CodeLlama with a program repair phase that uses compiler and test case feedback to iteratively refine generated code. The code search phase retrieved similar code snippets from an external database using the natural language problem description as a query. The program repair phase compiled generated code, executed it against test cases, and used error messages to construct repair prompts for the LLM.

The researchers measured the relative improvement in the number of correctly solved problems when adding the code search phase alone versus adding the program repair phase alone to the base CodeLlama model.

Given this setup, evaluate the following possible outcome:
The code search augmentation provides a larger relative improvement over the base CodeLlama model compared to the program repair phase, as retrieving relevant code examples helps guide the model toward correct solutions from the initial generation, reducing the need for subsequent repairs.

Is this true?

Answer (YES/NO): YES